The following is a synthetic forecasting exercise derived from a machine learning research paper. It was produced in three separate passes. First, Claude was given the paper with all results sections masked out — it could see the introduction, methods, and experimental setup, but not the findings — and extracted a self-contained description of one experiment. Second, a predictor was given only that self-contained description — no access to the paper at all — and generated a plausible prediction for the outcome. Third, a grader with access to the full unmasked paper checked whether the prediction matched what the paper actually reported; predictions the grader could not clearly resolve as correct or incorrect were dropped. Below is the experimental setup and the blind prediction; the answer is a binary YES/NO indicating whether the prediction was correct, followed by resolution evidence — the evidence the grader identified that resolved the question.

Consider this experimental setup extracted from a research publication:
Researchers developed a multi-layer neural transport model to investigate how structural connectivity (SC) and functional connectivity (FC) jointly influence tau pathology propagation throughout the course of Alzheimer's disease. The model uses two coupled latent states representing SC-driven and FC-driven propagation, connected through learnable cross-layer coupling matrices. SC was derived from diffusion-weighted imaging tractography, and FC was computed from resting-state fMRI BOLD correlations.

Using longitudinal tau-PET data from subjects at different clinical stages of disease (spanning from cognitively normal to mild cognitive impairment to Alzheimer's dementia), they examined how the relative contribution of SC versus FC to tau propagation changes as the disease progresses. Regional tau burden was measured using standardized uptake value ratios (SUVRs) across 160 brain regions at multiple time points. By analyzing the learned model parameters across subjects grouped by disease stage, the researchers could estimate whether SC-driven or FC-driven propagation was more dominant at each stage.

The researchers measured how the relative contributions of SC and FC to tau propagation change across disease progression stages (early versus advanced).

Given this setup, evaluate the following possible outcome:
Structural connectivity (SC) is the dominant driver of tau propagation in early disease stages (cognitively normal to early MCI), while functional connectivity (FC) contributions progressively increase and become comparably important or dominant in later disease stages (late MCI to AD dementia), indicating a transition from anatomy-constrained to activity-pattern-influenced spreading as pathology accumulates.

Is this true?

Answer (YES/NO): NO